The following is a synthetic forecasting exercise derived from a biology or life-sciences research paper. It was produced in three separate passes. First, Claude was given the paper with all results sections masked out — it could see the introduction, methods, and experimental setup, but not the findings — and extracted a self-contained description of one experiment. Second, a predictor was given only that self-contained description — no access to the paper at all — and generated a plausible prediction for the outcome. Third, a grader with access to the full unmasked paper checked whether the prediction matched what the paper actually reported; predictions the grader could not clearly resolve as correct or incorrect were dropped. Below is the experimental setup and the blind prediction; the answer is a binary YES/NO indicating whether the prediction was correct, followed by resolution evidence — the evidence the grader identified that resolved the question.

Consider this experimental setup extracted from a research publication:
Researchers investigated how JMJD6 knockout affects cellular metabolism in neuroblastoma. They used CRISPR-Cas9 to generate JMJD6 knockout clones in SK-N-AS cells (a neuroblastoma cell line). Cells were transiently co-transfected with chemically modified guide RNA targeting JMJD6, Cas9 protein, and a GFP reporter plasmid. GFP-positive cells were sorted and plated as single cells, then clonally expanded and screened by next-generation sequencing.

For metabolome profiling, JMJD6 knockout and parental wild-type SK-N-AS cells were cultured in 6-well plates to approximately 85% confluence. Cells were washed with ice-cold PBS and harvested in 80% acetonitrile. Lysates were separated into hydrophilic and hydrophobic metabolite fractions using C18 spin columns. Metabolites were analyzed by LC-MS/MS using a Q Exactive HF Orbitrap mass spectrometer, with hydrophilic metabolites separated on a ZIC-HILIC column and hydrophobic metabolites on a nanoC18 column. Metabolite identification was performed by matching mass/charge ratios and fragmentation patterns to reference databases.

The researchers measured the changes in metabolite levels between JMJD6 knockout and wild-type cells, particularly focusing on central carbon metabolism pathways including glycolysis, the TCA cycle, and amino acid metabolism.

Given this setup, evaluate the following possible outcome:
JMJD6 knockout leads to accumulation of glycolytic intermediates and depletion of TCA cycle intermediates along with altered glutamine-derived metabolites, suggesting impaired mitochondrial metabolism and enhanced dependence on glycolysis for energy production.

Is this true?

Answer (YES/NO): NO